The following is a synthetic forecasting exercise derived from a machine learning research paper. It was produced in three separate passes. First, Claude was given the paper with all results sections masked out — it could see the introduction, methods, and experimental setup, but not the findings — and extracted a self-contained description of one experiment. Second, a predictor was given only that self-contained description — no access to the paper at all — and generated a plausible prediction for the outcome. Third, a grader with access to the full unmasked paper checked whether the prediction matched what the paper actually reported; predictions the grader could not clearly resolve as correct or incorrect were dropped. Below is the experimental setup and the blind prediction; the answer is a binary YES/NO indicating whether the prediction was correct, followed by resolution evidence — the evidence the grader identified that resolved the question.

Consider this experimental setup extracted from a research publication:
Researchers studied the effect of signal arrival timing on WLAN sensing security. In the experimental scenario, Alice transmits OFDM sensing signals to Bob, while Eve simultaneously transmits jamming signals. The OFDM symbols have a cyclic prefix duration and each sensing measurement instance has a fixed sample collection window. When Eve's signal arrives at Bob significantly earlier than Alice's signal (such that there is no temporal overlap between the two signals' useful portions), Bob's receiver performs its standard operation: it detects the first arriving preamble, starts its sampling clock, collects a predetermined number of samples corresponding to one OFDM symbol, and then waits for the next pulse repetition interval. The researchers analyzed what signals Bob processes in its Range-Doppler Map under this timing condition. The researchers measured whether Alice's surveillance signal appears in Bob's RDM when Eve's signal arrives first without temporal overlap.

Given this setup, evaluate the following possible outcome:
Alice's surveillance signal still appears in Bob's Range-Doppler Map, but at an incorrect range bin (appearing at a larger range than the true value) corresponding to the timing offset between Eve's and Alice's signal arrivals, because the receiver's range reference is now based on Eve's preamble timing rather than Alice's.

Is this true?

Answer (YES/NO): NO